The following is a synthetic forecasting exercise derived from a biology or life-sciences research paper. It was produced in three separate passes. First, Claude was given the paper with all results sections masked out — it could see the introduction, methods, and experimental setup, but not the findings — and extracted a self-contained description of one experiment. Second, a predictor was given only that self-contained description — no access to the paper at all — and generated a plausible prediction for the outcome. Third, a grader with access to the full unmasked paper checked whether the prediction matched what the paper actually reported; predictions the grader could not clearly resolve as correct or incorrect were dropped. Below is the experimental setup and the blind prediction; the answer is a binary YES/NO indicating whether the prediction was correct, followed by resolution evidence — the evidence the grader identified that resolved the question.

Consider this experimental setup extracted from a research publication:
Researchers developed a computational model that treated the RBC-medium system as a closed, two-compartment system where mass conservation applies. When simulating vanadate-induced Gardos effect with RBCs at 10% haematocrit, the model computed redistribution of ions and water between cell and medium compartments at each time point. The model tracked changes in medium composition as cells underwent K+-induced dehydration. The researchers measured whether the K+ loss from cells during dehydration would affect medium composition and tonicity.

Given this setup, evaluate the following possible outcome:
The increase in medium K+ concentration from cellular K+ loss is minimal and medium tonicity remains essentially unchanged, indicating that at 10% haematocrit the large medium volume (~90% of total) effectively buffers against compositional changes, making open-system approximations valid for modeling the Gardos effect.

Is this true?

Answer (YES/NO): NO